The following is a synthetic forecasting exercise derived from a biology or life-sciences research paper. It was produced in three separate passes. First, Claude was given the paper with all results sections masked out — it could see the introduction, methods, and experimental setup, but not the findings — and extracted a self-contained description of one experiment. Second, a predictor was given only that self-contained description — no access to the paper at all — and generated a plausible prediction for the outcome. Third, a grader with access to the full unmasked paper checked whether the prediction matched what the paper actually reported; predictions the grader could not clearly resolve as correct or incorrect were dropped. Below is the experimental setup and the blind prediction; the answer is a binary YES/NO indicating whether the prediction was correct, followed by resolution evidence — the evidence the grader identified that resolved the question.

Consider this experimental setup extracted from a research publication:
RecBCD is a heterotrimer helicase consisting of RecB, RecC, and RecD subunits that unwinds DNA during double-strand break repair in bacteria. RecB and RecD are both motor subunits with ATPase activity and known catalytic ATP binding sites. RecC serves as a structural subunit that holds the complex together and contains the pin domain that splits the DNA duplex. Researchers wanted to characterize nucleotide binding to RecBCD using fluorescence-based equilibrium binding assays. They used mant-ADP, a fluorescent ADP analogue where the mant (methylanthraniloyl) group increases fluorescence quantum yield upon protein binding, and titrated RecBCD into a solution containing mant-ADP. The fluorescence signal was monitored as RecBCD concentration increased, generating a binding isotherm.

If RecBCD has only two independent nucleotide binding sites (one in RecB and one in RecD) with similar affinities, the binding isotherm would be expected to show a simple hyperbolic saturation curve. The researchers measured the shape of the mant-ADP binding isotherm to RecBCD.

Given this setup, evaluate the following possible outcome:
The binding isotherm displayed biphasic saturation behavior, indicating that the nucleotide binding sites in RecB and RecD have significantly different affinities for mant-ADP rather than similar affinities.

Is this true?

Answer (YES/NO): NO